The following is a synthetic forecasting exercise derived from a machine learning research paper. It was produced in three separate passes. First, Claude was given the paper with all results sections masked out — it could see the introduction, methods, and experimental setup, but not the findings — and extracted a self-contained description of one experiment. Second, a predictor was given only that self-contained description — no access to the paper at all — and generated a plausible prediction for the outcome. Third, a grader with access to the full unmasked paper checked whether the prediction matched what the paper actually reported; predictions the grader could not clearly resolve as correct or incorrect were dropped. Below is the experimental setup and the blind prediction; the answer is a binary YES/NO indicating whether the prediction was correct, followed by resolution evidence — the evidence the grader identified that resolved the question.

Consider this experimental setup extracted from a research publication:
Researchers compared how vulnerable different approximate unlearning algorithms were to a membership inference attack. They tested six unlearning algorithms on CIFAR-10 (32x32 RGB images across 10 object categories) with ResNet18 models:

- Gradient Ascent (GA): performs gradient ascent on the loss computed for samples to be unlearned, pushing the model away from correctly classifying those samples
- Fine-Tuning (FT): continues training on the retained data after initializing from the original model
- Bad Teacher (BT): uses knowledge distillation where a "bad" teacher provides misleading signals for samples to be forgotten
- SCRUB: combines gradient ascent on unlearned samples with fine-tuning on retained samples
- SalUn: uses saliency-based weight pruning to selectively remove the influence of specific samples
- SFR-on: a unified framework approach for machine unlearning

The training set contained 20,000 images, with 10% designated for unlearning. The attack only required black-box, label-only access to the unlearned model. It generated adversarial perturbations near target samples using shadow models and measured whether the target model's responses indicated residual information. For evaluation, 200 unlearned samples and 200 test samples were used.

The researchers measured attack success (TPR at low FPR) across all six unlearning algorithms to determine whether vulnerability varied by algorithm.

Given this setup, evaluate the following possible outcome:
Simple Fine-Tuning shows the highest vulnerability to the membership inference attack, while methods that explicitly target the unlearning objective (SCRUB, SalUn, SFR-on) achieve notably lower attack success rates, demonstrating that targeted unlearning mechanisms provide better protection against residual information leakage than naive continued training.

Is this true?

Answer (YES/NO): NO